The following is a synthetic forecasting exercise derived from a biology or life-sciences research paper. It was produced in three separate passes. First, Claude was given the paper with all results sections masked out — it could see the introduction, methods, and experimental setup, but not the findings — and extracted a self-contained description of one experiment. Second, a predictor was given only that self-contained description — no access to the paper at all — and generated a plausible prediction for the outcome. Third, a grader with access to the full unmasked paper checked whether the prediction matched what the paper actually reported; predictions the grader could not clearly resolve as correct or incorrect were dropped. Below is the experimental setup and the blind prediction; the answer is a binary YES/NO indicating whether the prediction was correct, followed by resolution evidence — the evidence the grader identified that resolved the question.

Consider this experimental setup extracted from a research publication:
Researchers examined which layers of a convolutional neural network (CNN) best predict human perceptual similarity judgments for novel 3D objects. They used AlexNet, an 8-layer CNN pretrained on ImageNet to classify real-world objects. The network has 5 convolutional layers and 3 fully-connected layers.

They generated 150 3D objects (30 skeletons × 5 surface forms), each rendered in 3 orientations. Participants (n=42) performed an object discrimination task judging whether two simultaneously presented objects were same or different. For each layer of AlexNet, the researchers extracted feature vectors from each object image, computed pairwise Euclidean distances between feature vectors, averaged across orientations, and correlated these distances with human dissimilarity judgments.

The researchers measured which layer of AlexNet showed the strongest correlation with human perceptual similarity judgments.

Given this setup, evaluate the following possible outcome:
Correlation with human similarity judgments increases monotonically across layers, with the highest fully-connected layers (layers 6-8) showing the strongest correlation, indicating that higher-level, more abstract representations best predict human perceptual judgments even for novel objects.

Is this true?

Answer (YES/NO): NO